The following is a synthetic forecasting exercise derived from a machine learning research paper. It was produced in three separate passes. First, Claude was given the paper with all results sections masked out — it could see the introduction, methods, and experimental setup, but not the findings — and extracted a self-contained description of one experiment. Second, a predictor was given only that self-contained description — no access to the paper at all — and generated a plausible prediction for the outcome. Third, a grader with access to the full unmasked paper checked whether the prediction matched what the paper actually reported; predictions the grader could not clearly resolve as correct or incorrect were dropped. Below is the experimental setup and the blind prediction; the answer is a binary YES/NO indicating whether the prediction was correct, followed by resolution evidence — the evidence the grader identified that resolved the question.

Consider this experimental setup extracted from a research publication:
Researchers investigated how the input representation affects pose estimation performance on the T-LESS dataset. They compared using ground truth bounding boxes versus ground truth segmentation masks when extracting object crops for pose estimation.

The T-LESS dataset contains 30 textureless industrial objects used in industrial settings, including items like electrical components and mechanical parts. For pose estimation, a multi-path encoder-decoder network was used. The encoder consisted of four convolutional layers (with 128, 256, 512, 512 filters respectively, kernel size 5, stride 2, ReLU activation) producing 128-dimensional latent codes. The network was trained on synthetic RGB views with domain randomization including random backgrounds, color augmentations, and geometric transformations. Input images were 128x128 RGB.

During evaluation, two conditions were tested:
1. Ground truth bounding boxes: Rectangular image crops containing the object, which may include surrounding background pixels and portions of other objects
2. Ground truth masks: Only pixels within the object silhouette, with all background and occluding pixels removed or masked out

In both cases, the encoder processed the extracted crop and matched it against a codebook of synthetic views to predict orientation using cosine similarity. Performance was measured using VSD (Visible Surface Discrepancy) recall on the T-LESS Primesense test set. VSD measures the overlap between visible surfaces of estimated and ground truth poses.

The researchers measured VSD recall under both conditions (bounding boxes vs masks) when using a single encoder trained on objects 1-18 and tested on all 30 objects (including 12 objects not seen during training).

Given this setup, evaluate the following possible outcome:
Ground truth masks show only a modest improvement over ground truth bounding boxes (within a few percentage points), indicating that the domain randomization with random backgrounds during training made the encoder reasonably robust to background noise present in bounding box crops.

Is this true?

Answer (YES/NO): NO